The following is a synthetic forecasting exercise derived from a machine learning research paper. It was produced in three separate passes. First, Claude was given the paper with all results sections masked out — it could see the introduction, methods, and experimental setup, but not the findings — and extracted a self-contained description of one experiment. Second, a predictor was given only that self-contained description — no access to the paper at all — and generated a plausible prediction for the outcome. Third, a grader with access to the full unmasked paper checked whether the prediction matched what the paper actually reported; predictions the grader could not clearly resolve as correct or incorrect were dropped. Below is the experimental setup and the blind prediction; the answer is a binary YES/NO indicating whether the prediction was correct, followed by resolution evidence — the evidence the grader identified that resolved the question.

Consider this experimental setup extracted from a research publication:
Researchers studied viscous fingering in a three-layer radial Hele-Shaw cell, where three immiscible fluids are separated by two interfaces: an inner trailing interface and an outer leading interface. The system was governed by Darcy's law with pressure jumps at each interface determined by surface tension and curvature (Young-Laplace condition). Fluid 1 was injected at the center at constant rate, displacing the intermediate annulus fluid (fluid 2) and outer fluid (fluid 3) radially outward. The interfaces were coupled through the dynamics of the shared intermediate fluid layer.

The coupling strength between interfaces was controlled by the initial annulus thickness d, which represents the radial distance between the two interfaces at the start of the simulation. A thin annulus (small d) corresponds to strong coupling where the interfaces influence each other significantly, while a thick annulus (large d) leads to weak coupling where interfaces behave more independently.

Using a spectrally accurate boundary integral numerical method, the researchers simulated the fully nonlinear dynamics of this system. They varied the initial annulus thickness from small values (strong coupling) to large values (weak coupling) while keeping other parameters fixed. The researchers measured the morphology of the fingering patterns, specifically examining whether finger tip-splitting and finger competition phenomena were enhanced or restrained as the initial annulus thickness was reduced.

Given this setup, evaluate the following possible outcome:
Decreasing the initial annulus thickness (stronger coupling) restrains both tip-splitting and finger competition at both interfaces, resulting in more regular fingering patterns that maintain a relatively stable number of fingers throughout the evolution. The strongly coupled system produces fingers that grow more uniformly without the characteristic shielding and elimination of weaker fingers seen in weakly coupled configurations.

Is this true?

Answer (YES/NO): YES